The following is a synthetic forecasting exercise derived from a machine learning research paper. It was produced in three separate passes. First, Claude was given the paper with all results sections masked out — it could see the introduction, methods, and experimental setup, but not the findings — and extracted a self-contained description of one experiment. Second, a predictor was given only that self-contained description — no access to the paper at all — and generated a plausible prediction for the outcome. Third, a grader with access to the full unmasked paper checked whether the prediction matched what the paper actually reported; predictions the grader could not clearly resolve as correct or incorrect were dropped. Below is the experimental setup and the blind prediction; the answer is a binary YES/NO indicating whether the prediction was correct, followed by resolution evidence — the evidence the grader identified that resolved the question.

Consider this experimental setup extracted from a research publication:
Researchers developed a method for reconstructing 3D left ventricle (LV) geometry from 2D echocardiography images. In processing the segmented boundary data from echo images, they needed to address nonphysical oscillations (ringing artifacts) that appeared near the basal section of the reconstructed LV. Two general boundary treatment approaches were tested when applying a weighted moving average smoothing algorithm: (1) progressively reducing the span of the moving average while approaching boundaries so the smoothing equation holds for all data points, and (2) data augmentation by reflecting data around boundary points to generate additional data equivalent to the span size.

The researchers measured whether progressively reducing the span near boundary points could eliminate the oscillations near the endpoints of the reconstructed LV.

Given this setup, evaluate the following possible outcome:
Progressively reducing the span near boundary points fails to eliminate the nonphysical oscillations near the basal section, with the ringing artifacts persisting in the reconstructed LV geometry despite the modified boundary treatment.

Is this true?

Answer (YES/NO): YES